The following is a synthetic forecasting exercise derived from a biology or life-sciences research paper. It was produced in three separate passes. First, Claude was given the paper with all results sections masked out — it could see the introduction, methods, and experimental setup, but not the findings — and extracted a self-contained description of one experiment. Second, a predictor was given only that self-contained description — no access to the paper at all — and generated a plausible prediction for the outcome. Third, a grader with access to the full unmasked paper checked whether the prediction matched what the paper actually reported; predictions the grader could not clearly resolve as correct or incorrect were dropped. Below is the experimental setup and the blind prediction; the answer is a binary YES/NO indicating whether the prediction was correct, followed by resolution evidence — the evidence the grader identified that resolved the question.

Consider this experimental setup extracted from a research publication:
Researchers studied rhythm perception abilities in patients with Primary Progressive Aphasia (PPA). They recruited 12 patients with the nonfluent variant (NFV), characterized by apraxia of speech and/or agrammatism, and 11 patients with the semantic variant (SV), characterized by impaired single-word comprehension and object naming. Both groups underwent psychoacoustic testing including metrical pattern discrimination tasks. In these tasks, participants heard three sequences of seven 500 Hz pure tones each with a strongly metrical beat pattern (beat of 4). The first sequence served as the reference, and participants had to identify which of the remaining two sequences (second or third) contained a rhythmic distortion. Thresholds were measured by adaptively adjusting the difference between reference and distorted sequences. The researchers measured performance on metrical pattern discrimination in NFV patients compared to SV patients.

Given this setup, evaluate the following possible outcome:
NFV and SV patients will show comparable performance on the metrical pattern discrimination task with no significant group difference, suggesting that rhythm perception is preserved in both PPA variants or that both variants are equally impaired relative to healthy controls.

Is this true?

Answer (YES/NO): YES